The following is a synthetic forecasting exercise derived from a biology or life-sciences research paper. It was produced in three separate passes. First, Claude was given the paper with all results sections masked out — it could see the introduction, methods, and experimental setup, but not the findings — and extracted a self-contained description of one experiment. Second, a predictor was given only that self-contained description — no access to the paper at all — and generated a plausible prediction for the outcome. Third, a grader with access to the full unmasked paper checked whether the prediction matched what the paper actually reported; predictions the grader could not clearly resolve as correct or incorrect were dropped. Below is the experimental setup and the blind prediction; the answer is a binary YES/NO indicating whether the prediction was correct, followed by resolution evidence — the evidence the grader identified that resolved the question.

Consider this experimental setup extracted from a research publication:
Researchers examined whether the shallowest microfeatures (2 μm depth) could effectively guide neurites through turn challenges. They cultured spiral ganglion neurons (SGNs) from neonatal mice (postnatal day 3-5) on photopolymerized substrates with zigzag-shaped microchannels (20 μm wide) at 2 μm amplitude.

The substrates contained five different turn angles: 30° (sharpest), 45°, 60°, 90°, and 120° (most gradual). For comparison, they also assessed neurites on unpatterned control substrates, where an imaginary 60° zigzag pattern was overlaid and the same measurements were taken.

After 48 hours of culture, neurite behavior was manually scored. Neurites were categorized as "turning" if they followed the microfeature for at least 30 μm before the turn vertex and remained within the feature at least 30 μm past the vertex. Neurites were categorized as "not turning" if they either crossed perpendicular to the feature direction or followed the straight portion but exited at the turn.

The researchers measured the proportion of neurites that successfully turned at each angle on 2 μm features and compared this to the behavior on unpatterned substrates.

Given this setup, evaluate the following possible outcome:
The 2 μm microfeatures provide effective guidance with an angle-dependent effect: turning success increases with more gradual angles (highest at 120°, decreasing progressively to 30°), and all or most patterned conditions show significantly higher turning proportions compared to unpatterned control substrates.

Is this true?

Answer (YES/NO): NO